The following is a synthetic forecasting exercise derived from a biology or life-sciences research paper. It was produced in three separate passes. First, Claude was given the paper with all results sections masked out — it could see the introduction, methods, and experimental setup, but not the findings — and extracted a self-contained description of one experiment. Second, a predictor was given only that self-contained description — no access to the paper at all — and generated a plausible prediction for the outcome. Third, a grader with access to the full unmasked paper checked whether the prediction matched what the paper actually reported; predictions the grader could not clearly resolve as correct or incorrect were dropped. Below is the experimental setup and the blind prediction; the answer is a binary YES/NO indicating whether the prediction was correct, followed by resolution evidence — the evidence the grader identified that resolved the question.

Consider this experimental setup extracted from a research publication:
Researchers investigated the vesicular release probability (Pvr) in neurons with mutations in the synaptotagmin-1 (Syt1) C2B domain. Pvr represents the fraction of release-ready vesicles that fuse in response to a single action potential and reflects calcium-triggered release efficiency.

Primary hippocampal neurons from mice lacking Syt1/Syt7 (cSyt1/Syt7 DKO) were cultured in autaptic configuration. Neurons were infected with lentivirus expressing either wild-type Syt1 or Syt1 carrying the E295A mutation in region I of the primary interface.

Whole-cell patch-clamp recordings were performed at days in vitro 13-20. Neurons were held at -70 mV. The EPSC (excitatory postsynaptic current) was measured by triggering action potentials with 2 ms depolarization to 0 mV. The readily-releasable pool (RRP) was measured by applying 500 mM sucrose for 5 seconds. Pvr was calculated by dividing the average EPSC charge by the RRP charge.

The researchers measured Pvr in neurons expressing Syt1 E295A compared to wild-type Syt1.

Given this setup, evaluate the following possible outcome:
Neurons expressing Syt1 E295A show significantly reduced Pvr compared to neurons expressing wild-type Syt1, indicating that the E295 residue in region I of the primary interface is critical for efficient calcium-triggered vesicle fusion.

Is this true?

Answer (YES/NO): YES